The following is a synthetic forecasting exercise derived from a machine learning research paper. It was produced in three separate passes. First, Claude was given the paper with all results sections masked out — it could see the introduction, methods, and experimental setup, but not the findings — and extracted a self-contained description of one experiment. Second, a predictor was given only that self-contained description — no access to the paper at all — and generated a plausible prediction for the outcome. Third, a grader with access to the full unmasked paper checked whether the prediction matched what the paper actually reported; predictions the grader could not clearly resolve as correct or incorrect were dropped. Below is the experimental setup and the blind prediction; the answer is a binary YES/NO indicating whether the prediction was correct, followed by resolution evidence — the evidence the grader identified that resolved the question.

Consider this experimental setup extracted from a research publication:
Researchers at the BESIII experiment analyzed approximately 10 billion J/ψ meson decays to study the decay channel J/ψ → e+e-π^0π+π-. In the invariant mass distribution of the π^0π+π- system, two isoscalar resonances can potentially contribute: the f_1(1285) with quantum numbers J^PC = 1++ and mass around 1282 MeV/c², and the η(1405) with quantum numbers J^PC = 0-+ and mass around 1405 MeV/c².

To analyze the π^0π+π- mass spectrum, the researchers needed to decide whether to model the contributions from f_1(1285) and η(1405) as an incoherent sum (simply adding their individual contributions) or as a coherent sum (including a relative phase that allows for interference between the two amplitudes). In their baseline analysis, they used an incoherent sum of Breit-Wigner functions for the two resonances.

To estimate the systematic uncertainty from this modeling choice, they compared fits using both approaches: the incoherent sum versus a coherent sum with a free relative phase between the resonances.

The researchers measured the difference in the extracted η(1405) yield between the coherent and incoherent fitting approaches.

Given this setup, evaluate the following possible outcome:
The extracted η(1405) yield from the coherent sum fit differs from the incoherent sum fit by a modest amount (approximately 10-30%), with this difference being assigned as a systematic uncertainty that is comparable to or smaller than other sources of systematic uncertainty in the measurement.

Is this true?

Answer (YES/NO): NO